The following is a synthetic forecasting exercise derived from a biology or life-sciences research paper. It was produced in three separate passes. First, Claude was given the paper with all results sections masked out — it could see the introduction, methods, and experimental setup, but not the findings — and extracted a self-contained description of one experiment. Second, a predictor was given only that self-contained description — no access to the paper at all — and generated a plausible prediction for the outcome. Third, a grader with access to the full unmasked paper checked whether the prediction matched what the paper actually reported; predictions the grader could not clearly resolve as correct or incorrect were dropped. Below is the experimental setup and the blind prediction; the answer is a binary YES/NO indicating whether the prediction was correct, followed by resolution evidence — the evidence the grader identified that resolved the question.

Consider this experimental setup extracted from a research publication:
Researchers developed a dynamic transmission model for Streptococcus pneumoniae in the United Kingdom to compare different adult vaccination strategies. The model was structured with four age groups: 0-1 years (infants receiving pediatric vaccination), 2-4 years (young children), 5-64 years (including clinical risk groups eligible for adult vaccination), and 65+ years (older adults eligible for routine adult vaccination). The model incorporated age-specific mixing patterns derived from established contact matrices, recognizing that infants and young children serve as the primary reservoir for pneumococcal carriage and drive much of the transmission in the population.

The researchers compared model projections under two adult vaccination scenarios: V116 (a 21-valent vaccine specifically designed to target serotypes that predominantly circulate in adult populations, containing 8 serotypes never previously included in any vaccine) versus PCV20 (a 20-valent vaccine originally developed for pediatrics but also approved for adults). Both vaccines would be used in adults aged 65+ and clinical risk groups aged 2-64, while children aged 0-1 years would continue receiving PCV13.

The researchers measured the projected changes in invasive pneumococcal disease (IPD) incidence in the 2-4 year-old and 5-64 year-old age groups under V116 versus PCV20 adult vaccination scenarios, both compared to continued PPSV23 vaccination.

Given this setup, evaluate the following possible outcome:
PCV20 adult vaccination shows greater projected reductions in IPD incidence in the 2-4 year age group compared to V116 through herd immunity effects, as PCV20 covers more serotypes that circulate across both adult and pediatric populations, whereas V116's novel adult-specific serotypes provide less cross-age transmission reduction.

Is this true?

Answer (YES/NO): NO